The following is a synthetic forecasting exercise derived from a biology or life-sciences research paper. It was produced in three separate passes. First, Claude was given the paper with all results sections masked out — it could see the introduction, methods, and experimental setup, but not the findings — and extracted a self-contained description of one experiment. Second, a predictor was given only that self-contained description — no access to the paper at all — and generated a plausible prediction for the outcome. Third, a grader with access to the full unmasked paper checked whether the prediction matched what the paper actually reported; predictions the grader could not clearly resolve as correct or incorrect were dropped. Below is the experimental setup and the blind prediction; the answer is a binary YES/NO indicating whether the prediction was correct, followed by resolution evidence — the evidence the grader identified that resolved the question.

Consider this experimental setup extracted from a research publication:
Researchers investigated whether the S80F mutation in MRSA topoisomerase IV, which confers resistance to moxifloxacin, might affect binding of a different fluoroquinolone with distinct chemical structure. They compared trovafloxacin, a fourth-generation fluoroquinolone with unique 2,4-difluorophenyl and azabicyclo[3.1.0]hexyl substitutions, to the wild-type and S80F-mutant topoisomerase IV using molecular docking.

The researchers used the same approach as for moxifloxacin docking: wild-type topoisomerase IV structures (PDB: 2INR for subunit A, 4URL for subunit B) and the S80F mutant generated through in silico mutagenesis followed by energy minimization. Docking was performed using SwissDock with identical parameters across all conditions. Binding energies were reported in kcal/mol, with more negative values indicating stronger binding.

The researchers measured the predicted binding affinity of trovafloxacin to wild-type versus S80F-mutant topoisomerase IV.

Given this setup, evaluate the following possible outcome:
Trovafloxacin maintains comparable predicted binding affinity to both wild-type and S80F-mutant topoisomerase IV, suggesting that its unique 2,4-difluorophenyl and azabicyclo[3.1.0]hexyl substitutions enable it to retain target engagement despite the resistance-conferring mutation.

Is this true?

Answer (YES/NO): YES